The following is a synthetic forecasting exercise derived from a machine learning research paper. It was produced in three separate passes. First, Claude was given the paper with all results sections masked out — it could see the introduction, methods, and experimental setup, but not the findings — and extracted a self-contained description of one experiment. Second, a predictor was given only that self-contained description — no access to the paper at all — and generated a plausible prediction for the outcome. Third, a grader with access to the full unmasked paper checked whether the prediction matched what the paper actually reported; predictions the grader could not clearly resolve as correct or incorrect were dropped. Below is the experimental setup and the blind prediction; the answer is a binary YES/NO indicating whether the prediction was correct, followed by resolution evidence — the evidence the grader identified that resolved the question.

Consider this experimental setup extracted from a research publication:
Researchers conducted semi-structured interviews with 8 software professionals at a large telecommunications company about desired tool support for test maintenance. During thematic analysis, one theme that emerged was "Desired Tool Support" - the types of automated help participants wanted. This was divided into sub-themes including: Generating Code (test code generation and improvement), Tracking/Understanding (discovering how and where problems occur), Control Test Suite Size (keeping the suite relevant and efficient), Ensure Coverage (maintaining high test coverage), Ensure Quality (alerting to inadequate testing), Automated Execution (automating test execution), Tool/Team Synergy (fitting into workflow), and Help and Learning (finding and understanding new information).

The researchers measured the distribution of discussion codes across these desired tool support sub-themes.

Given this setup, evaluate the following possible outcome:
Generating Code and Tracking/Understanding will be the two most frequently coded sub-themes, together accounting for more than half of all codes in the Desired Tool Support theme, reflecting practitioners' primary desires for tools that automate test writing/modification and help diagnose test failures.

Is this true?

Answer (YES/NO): NO